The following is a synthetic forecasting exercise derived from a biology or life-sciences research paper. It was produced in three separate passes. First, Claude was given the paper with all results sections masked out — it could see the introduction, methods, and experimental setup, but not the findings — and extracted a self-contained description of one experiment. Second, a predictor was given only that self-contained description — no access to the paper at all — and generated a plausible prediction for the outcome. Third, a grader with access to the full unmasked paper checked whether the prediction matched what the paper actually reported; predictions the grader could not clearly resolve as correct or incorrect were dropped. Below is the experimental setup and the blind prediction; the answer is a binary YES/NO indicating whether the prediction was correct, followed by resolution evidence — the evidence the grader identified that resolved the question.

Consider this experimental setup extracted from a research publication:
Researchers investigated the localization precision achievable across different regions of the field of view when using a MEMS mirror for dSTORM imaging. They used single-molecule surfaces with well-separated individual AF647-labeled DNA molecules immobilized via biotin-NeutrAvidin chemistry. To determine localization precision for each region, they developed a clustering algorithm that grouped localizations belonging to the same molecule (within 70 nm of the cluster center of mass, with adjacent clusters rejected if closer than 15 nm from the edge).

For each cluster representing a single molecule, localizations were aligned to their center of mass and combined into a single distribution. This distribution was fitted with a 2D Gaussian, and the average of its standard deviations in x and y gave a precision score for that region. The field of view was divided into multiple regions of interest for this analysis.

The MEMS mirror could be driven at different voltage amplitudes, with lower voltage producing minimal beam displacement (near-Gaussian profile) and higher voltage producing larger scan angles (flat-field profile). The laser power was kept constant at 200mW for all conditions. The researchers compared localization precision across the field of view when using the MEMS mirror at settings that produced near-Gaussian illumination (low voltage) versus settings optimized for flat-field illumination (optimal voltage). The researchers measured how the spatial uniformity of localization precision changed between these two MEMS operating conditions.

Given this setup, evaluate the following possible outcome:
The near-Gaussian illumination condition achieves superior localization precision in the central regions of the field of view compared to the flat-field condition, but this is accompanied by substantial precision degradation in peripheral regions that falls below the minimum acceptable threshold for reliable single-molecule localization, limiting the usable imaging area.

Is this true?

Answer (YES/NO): NO